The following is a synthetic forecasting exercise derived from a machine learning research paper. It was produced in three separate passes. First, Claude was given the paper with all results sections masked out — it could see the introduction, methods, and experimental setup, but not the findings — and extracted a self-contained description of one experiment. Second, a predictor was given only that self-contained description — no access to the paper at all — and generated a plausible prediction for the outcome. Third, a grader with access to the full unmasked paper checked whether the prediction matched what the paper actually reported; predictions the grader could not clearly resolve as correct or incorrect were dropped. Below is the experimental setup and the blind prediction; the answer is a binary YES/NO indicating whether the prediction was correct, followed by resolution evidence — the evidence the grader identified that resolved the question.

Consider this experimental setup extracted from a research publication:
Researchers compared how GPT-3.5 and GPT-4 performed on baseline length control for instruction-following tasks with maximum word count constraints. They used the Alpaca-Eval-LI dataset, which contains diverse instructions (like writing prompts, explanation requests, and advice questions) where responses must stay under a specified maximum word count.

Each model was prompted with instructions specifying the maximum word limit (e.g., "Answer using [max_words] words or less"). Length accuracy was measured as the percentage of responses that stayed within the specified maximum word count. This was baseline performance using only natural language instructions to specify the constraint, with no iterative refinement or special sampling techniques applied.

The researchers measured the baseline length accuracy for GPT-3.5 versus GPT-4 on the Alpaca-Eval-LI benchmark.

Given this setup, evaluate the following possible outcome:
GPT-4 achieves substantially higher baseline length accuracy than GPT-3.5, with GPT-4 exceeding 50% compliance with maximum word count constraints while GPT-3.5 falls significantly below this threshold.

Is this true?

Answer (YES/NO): NO